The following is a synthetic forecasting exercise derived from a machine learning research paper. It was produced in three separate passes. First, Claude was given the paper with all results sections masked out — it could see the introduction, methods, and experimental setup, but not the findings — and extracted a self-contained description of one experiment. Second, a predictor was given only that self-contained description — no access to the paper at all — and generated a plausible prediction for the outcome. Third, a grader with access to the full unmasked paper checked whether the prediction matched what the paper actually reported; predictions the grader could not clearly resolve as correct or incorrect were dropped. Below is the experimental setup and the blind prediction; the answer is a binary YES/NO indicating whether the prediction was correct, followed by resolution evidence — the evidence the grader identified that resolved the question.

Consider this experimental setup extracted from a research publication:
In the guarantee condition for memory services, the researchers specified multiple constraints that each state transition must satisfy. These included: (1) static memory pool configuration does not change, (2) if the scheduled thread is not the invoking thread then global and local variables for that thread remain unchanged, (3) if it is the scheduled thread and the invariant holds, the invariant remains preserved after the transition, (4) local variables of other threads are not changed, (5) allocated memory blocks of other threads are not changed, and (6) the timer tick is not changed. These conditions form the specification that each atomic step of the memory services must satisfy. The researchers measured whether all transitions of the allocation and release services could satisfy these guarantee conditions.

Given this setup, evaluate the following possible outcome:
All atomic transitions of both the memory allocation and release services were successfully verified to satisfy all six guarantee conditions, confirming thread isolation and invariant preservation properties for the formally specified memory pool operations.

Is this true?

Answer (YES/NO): NO